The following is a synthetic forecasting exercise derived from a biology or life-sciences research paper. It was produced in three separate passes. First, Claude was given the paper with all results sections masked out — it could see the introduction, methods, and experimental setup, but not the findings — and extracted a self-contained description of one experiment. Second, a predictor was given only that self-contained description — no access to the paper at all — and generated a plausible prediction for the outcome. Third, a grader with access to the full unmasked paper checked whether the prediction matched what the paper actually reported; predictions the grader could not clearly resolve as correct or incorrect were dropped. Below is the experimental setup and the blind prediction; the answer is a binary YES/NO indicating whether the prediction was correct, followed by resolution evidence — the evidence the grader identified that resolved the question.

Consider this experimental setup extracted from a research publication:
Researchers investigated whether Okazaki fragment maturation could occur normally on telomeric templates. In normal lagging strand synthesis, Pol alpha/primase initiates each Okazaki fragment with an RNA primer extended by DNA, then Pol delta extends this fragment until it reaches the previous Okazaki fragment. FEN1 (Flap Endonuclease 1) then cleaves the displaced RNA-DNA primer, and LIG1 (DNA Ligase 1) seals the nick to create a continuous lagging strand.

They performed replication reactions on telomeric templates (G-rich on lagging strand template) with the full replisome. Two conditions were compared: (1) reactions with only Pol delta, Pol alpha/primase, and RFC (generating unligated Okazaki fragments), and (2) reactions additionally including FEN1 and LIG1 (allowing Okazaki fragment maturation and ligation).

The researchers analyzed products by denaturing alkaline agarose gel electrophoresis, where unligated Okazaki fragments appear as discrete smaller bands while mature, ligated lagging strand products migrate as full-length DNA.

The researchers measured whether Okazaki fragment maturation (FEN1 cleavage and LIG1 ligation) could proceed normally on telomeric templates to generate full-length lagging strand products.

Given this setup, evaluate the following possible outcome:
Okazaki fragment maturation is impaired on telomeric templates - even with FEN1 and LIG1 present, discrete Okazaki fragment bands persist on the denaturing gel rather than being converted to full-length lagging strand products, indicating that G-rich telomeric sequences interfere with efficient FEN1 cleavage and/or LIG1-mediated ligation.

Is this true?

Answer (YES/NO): NO